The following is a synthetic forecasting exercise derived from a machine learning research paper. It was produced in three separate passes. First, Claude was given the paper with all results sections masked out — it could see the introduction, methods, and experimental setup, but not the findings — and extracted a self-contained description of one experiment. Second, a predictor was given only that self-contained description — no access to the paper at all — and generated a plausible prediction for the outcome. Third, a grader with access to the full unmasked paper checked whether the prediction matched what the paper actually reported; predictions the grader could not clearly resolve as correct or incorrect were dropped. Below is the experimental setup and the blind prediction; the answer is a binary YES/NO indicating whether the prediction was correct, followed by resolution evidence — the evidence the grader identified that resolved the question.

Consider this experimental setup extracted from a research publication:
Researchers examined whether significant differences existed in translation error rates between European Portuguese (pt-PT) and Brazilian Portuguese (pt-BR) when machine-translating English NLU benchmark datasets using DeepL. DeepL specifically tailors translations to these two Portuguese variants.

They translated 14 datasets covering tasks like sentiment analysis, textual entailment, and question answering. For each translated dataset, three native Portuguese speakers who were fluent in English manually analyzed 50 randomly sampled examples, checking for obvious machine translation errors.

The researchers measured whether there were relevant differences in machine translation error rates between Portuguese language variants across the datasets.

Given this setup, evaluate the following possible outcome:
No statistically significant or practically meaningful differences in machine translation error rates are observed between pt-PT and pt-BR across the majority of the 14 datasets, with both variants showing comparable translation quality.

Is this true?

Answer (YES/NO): YES